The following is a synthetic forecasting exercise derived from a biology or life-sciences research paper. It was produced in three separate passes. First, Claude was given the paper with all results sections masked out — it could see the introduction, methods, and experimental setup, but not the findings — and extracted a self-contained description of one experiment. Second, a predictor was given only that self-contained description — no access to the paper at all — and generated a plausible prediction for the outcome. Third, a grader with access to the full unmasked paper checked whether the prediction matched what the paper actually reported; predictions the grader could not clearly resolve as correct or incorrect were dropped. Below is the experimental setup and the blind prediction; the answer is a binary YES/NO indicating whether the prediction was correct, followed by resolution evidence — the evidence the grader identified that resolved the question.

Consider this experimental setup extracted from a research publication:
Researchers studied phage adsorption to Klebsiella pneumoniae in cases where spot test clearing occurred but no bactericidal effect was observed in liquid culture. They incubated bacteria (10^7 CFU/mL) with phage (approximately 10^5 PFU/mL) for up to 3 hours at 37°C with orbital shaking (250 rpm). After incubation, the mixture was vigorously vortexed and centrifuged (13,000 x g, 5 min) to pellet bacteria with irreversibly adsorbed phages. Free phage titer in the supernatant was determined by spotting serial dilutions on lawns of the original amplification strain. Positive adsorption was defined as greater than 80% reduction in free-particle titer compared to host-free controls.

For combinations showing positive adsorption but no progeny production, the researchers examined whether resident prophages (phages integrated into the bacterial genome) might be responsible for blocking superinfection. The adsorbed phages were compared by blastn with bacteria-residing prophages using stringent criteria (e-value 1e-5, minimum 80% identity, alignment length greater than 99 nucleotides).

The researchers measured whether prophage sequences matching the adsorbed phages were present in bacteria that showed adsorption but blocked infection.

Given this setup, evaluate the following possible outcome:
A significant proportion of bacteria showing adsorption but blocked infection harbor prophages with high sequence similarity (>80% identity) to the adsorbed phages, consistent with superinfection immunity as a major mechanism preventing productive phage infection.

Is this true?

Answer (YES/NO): NO